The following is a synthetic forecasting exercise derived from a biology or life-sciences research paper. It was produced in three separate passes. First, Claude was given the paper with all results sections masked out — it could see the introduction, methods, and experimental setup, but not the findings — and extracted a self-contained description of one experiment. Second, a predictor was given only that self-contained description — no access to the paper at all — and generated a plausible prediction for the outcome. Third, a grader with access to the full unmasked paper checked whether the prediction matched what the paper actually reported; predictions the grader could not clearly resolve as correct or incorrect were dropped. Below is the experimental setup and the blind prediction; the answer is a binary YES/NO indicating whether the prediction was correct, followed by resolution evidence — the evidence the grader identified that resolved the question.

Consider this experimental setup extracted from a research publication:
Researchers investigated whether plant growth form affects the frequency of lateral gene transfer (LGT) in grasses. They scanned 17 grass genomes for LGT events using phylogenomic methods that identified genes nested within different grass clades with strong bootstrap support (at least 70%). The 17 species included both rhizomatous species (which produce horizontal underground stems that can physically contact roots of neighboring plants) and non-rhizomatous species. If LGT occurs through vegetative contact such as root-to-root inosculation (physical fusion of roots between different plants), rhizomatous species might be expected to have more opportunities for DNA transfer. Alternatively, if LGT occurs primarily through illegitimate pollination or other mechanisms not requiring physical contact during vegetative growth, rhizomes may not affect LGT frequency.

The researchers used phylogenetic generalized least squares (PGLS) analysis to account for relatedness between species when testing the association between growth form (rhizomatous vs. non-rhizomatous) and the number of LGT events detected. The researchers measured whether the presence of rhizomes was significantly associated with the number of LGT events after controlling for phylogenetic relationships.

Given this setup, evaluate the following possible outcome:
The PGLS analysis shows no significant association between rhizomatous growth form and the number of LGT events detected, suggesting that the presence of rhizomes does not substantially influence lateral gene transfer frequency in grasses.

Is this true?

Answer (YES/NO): NO